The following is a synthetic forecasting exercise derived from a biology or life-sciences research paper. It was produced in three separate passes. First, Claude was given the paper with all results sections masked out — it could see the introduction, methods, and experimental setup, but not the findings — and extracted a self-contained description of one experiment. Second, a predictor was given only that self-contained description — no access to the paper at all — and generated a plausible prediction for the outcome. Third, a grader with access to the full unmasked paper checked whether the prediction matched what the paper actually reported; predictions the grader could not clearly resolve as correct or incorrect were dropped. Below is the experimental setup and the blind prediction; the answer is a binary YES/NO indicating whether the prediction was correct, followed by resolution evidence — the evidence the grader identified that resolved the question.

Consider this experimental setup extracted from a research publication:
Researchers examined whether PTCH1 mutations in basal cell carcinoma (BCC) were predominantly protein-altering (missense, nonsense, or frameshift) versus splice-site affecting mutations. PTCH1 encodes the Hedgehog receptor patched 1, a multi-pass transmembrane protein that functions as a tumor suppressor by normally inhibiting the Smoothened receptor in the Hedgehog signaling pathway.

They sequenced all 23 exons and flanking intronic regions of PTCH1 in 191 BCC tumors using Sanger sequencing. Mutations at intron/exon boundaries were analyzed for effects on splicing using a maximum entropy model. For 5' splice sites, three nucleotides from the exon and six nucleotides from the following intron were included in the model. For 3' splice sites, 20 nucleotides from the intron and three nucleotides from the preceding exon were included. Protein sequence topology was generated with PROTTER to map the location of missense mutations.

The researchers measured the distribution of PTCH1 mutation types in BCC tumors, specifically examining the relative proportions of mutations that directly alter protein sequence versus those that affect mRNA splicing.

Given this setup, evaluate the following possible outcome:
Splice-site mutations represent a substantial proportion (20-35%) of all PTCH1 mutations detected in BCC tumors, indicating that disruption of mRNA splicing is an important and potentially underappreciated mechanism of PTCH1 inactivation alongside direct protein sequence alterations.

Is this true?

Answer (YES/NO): NO